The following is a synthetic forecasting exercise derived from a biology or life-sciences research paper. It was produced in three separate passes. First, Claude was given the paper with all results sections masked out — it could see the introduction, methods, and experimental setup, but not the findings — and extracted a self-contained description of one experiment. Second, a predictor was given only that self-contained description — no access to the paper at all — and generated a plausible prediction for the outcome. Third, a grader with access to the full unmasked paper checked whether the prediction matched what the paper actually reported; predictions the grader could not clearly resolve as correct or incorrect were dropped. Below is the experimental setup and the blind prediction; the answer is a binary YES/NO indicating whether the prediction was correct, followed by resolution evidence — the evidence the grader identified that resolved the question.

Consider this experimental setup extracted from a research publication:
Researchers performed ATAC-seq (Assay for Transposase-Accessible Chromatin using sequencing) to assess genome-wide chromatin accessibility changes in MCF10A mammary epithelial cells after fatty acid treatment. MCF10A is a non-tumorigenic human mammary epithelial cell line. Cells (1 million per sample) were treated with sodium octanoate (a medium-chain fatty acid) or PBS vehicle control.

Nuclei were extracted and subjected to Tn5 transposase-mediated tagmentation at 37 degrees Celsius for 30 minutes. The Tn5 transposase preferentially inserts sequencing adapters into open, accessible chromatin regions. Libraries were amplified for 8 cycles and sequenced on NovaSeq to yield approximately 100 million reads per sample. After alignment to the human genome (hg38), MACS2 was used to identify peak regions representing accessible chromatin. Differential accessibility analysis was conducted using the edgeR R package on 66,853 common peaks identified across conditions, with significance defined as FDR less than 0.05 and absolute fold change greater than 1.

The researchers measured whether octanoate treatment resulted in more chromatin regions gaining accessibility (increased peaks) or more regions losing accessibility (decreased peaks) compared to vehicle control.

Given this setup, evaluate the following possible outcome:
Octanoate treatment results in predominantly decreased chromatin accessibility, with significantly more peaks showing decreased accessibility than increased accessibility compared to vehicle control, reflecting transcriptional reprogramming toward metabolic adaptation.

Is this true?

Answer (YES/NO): YES